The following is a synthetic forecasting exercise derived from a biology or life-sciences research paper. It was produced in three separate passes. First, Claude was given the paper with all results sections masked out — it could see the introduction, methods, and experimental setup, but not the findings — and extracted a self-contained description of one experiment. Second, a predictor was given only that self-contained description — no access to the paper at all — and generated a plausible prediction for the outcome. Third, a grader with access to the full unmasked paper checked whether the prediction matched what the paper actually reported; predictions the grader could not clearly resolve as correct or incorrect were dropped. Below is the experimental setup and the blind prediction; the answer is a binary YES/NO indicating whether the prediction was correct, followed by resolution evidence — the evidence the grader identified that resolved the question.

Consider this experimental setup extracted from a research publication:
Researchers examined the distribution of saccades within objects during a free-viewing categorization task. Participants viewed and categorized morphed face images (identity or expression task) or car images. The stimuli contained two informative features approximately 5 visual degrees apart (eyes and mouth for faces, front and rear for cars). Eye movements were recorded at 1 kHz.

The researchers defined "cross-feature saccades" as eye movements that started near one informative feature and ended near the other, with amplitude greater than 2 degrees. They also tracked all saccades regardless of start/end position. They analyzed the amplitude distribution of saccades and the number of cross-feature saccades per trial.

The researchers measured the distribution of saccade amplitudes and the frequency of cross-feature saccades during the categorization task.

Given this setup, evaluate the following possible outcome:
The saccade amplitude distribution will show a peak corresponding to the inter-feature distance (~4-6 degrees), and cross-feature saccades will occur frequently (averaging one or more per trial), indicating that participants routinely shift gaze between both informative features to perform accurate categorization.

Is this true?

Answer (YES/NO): YES